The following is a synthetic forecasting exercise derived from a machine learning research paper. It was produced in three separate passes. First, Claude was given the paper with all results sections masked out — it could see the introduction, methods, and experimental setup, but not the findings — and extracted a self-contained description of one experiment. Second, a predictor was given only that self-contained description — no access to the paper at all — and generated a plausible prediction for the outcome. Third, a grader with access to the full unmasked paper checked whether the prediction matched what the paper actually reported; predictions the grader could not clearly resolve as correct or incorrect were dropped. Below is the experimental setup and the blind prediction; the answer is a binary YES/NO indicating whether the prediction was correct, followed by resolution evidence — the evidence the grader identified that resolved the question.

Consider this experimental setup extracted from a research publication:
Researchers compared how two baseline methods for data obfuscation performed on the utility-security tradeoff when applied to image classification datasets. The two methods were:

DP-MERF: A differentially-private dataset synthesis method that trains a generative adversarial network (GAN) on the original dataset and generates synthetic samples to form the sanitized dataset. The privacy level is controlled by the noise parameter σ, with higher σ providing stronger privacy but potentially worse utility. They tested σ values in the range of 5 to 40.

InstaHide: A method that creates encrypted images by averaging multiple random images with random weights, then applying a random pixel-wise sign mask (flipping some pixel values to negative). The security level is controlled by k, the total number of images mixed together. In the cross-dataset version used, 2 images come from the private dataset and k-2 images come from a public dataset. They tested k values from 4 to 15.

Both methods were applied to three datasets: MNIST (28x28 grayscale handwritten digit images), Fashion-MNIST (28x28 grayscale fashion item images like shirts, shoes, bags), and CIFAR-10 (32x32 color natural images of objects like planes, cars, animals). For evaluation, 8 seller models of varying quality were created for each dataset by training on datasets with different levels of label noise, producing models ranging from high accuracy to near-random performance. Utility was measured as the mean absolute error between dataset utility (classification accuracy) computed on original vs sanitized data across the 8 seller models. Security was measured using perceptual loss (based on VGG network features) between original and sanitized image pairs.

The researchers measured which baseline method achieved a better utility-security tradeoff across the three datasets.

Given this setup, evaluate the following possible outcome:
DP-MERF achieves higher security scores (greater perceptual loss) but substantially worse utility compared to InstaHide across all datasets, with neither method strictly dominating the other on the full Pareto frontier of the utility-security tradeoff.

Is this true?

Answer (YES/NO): NO